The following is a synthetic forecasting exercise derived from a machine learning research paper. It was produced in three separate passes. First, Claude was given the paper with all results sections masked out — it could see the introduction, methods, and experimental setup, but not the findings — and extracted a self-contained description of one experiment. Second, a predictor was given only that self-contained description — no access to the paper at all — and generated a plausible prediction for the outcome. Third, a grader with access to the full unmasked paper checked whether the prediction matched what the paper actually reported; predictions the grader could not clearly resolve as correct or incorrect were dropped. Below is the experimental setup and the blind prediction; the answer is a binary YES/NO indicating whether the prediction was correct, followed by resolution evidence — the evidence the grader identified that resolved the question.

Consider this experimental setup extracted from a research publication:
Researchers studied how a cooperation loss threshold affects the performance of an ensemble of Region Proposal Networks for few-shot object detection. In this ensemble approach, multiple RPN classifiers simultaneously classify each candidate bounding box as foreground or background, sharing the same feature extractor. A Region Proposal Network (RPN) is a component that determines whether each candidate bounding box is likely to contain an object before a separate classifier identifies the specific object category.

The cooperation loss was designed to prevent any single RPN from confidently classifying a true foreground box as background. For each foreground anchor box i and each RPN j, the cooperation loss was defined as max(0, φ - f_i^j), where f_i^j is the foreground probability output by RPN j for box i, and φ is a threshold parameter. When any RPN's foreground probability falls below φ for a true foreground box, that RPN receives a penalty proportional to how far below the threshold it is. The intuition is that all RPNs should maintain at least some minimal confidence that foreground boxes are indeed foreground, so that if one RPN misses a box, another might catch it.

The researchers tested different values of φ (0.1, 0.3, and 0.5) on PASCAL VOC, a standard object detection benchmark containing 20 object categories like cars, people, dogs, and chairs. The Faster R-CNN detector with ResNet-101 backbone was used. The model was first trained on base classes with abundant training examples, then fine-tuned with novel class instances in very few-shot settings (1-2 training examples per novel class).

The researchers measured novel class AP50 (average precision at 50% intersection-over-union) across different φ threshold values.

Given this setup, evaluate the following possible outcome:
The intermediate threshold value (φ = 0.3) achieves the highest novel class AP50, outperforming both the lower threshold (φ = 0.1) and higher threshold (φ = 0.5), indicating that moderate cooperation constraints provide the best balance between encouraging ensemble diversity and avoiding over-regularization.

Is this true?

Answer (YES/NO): NO